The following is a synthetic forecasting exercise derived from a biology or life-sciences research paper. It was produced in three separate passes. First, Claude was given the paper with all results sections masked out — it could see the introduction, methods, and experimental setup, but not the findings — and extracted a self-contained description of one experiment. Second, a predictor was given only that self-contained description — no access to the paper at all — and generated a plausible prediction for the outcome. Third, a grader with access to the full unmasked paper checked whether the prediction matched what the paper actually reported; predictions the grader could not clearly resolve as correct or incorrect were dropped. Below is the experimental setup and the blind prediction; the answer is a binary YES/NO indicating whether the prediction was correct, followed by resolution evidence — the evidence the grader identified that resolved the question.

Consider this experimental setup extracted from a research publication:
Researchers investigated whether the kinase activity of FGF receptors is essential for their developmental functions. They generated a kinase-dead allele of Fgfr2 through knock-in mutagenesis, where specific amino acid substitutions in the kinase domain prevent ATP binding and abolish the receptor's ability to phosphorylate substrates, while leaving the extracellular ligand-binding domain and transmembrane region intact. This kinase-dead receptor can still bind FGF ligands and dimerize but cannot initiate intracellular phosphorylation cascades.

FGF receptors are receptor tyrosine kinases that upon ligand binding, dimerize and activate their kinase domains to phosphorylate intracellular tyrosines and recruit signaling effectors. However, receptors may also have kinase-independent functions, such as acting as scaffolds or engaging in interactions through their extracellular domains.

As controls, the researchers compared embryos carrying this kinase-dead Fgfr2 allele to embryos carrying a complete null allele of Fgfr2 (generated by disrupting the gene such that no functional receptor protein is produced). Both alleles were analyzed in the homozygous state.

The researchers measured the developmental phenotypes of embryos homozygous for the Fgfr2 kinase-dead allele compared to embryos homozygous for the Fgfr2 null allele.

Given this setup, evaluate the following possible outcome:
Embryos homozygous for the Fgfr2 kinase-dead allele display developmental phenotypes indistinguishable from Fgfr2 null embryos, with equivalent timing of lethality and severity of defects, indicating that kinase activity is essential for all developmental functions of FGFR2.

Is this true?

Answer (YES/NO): NO